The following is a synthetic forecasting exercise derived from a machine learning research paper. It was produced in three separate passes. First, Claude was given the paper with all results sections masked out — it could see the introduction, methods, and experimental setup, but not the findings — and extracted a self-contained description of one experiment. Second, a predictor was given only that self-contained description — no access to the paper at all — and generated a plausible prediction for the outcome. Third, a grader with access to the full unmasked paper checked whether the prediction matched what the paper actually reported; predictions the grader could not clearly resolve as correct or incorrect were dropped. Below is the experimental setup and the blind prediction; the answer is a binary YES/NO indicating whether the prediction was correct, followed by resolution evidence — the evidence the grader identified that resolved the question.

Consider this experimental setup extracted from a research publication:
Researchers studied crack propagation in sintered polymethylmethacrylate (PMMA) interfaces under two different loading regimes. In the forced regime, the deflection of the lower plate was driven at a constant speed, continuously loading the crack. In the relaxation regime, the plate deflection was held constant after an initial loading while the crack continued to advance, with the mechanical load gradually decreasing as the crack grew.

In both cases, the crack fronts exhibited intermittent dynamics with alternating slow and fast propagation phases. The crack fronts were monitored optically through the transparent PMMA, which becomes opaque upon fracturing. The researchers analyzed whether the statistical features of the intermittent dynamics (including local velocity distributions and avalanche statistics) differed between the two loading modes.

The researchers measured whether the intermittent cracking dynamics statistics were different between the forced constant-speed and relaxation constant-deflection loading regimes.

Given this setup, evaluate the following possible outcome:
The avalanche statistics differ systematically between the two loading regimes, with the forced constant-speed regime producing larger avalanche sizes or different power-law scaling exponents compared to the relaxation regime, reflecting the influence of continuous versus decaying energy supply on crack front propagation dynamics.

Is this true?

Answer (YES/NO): NO